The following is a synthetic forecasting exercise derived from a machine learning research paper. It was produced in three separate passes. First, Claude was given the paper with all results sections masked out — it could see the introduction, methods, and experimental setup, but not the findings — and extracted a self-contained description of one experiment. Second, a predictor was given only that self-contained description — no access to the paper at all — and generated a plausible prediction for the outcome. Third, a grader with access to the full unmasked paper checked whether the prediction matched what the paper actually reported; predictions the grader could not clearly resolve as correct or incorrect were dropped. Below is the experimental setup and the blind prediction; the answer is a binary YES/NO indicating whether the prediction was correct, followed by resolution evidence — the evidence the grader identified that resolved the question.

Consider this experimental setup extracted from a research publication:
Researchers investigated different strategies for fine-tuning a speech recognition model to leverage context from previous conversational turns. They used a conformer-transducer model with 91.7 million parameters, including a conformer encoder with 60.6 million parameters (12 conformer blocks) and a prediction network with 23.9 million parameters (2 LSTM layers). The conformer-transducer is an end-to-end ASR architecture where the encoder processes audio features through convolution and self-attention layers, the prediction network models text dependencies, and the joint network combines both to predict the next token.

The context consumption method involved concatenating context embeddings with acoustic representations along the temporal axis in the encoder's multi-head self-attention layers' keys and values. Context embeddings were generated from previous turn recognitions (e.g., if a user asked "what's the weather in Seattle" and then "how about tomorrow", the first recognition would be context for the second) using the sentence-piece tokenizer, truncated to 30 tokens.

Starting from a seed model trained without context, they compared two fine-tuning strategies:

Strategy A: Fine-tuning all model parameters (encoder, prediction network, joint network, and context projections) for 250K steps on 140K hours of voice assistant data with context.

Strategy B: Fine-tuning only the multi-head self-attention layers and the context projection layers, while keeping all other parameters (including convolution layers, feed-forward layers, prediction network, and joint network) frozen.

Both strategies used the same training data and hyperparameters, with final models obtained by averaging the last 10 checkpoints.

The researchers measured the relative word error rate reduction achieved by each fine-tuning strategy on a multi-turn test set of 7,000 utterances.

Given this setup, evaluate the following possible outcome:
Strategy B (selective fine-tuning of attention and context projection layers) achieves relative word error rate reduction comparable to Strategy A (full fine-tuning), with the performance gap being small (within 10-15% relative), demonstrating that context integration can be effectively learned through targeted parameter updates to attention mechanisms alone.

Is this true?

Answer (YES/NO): YES